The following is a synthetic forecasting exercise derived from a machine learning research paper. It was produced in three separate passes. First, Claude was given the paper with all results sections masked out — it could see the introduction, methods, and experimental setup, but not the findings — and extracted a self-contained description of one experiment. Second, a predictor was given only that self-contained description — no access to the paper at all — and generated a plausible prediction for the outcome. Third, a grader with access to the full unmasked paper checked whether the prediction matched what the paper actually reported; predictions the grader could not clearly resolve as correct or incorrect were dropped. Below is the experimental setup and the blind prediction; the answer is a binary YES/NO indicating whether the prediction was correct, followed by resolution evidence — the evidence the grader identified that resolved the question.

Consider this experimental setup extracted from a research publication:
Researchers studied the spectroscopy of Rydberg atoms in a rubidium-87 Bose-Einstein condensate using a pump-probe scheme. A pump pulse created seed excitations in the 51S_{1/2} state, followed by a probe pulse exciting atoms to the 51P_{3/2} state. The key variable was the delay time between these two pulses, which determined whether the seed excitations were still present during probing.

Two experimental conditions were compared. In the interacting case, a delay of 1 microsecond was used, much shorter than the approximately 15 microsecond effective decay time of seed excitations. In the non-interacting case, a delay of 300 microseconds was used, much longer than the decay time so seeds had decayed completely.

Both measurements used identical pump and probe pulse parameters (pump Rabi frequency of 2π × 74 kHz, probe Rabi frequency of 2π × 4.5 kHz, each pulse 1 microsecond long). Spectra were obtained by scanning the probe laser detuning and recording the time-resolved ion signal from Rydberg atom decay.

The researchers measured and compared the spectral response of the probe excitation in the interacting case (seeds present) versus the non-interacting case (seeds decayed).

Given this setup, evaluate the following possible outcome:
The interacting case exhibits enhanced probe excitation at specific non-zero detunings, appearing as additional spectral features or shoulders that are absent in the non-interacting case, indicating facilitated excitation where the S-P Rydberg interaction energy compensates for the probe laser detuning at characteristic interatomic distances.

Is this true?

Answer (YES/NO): YES